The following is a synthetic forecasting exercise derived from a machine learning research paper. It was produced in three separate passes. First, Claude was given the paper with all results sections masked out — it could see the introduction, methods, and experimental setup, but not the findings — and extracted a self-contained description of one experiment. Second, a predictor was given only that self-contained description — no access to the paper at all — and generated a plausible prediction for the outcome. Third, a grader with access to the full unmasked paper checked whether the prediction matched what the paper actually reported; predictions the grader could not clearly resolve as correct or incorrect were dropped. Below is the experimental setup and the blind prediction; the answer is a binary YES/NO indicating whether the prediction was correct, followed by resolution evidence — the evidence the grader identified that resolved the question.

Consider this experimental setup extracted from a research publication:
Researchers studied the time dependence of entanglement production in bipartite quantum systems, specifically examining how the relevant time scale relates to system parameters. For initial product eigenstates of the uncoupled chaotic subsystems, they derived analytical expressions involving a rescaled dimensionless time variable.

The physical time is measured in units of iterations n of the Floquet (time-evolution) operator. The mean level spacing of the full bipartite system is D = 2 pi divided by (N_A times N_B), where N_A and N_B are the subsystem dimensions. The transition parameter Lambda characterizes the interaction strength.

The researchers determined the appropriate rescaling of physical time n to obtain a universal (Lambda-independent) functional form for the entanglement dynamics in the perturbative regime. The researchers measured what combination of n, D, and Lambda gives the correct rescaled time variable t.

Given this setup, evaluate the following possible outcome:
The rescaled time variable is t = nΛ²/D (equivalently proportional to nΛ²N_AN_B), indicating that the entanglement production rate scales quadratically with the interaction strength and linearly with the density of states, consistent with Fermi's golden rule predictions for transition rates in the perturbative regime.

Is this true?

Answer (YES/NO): NO